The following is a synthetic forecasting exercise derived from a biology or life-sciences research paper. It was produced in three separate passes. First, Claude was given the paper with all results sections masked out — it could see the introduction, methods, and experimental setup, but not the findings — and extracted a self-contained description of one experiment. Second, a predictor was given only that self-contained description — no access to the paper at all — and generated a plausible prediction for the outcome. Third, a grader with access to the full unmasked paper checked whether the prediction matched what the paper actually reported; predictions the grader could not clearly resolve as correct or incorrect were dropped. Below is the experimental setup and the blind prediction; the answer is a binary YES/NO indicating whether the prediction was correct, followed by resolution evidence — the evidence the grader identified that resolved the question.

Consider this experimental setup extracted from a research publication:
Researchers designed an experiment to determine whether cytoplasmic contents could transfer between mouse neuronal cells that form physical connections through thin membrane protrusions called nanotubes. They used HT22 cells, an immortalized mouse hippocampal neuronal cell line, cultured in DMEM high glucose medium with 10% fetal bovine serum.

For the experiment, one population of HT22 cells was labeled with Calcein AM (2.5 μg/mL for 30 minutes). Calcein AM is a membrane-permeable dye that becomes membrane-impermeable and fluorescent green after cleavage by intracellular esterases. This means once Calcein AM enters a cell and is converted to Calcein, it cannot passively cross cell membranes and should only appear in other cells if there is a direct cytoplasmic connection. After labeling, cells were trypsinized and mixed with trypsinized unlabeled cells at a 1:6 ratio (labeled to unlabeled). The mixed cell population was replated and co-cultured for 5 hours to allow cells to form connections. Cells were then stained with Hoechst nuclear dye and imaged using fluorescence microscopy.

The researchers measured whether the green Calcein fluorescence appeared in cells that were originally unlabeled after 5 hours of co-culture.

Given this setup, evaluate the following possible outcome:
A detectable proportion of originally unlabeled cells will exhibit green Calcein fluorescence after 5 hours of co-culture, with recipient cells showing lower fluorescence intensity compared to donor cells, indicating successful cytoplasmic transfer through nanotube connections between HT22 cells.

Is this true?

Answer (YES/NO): YES